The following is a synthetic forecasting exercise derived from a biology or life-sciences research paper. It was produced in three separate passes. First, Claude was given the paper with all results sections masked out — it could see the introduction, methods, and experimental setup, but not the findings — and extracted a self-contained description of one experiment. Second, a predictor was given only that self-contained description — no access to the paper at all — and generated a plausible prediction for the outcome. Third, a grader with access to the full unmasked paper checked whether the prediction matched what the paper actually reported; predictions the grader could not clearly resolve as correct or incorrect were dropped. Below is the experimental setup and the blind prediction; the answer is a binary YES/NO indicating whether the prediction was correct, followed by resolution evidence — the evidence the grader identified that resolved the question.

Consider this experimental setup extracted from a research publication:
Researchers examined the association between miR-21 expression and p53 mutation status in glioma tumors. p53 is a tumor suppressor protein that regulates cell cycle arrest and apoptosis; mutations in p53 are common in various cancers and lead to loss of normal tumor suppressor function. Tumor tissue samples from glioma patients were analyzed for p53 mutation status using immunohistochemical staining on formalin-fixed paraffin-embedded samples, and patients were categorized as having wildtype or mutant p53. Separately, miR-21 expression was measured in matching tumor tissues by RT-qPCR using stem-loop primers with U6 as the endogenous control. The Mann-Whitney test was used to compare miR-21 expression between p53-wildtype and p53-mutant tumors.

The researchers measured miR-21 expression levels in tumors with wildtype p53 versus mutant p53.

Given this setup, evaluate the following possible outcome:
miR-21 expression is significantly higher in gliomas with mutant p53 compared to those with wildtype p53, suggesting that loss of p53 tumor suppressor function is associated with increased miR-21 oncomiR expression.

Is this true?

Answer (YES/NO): NO